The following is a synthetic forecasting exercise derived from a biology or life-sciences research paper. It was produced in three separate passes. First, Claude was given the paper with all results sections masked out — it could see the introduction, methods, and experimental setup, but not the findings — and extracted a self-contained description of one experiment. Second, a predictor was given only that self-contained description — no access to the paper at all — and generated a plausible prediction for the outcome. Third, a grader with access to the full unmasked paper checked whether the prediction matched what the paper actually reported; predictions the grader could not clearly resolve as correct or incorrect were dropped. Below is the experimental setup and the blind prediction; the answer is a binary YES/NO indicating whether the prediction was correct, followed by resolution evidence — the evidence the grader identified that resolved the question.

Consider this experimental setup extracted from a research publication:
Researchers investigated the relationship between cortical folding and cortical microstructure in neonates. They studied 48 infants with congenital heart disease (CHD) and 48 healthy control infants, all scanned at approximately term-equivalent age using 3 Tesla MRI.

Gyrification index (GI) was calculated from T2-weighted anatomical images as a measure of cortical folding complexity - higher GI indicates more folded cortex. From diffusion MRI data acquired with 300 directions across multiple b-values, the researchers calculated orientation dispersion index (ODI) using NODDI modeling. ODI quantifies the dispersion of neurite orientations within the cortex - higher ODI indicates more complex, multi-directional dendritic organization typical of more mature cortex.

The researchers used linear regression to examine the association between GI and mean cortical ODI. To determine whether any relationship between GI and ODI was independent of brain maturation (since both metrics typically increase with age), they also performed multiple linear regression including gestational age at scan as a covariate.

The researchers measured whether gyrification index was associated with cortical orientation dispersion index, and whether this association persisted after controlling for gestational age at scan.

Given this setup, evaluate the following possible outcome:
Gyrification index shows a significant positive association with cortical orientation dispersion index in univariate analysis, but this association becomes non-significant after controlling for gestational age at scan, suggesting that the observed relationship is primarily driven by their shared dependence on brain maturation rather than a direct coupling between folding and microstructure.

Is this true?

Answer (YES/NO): NO